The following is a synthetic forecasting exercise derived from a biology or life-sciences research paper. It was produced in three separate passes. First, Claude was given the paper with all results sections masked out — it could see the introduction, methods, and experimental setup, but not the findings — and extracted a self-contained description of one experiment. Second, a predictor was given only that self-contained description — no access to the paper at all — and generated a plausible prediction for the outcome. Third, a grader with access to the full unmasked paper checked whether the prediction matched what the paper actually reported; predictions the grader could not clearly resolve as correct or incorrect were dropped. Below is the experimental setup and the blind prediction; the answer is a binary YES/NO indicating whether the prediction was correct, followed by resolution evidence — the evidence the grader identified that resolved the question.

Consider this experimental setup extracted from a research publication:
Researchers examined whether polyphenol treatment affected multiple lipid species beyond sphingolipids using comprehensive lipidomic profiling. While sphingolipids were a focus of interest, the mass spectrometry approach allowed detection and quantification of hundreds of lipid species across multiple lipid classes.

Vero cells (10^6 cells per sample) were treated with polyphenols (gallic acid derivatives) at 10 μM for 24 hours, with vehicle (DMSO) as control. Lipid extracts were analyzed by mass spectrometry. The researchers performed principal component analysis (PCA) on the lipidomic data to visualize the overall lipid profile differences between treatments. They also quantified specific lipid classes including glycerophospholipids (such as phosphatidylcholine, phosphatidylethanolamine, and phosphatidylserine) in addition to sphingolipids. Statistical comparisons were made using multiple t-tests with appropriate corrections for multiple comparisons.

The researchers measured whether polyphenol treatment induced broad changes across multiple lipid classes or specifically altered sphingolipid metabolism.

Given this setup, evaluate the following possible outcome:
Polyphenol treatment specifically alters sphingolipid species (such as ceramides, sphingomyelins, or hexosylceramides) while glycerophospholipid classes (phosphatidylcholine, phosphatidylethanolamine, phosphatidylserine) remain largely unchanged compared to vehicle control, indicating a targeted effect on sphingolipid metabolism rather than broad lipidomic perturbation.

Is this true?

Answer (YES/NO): YES